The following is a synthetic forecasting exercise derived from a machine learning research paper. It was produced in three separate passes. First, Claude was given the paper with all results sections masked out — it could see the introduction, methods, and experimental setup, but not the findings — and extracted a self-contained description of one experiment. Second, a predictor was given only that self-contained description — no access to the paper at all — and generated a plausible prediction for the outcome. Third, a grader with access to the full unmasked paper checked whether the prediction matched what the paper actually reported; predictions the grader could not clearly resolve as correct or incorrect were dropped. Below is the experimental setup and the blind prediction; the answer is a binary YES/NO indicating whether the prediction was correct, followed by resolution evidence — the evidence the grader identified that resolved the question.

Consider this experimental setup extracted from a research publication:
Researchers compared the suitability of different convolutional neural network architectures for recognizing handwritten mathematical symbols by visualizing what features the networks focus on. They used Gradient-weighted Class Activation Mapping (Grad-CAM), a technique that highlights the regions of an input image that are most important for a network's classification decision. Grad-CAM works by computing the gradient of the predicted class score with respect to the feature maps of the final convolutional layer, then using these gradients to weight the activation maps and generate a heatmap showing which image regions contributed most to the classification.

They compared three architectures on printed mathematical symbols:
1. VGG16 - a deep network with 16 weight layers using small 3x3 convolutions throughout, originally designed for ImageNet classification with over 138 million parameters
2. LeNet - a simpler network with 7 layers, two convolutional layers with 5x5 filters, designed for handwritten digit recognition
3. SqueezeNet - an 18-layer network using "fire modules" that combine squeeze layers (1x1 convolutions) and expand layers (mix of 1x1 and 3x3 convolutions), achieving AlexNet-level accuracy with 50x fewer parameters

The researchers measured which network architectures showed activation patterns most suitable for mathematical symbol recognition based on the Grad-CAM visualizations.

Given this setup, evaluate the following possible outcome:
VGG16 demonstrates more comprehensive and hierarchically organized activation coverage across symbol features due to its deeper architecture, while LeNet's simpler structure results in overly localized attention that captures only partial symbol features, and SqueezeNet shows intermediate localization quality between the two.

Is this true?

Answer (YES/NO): NO